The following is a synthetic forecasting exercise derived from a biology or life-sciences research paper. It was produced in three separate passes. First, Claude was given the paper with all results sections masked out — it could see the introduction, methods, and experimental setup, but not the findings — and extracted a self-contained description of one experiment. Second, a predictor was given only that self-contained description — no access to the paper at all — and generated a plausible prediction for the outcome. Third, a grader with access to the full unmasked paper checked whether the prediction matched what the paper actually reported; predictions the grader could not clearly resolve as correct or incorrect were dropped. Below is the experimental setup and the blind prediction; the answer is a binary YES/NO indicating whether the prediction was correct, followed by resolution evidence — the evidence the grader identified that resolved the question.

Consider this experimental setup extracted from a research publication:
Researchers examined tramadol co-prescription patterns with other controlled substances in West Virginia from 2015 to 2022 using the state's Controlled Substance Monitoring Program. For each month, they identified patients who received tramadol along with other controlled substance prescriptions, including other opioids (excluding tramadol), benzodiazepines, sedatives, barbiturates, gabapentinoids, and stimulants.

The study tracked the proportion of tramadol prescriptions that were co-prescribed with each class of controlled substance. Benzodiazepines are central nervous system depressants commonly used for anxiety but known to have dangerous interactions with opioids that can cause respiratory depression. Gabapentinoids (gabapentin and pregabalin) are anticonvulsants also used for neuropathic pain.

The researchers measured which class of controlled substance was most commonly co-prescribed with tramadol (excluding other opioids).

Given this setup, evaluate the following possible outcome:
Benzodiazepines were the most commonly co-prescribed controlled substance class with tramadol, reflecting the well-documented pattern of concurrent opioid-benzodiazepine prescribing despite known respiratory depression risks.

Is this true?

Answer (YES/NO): NO